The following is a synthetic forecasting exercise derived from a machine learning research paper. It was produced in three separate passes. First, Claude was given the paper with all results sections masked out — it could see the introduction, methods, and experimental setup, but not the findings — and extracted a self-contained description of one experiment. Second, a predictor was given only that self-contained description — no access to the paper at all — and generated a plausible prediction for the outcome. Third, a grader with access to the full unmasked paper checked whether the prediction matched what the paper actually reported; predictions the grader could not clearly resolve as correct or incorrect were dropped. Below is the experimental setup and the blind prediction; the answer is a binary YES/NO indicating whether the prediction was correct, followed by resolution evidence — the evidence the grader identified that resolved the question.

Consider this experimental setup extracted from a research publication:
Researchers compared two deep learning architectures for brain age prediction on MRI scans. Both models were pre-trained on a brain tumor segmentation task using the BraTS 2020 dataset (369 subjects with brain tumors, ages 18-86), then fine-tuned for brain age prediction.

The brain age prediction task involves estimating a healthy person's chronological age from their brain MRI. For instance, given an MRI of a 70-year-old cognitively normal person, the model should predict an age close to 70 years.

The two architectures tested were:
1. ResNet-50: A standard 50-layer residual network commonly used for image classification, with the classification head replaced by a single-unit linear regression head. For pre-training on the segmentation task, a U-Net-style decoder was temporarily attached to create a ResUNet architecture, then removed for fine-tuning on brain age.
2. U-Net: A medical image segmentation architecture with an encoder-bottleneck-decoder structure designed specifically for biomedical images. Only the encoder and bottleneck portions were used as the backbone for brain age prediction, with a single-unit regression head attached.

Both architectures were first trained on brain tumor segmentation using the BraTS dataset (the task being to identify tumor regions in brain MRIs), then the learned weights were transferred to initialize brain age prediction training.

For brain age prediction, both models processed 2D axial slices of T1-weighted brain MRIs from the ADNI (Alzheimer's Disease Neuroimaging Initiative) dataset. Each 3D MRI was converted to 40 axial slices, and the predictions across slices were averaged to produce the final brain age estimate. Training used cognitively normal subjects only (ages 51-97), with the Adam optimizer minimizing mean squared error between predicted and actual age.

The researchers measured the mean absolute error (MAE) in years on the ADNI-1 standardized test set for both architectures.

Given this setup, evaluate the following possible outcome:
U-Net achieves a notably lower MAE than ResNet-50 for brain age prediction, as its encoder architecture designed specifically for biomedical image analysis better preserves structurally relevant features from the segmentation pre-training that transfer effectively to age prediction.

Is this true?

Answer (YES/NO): YES